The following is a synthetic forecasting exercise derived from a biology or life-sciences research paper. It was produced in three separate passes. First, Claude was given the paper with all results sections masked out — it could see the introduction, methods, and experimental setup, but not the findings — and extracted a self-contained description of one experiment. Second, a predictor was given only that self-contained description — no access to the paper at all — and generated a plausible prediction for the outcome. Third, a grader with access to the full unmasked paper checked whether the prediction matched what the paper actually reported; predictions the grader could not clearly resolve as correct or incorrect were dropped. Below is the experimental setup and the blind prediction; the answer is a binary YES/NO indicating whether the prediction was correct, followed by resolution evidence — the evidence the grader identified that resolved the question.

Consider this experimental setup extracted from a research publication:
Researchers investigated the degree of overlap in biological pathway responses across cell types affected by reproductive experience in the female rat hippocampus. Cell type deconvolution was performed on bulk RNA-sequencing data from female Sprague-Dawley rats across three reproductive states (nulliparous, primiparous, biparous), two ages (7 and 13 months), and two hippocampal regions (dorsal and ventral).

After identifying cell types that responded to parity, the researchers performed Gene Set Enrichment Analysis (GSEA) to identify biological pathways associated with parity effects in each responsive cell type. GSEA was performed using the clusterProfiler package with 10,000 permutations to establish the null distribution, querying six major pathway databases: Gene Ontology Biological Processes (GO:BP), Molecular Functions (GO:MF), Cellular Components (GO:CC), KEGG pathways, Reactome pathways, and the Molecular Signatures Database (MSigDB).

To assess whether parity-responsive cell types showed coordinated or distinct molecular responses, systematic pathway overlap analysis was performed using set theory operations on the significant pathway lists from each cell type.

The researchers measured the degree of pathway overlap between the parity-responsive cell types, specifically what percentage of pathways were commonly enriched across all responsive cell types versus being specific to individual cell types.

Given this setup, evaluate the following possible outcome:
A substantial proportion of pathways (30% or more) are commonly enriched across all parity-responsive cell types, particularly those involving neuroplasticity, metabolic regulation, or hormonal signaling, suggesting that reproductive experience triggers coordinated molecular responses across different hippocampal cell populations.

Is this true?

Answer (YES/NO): NO